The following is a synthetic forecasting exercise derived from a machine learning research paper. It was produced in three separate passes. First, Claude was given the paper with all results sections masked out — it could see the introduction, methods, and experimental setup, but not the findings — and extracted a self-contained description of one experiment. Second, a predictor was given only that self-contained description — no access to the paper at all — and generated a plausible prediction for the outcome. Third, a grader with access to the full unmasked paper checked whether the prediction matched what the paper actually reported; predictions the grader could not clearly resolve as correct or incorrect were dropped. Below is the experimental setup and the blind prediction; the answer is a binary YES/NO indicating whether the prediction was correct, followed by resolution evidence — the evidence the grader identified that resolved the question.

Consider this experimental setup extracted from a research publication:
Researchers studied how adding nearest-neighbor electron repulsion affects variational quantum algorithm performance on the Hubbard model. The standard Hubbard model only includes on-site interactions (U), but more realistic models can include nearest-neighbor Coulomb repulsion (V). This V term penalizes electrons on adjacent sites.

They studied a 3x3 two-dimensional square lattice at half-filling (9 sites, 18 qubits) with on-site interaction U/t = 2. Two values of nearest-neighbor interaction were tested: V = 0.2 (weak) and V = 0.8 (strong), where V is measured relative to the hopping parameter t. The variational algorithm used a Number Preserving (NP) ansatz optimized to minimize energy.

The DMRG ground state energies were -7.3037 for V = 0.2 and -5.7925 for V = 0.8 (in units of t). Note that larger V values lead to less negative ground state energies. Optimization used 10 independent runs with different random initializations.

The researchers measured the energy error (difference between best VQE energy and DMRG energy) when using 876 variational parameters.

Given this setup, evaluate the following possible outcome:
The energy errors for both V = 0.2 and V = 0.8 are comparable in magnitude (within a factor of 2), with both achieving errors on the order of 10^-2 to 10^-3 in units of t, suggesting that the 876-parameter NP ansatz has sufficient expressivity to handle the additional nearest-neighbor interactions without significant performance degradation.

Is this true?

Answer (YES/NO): NO